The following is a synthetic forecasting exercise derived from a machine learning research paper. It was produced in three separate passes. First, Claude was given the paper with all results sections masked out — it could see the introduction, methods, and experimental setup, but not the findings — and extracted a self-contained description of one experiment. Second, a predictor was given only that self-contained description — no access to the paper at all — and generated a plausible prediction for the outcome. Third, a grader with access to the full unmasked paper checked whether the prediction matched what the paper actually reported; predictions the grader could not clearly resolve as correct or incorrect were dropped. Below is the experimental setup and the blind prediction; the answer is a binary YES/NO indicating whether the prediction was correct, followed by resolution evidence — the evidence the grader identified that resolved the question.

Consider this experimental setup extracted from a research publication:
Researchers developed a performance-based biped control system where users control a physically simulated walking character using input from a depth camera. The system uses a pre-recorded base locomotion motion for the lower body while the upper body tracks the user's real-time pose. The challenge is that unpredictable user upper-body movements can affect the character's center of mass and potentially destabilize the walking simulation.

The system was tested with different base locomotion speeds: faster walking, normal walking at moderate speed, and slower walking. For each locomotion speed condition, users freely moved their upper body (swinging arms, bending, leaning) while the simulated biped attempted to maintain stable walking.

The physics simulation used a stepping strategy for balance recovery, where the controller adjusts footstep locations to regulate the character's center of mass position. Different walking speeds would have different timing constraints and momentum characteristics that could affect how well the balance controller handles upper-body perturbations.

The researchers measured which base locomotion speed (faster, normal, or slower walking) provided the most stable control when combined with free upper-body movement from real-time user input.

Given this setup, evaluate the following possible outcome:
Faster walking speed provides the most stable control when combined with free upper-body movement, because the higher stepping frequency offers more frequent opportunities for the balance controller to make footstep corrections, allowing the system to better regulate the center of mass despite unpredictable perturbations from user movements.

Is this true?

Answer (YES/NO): NO